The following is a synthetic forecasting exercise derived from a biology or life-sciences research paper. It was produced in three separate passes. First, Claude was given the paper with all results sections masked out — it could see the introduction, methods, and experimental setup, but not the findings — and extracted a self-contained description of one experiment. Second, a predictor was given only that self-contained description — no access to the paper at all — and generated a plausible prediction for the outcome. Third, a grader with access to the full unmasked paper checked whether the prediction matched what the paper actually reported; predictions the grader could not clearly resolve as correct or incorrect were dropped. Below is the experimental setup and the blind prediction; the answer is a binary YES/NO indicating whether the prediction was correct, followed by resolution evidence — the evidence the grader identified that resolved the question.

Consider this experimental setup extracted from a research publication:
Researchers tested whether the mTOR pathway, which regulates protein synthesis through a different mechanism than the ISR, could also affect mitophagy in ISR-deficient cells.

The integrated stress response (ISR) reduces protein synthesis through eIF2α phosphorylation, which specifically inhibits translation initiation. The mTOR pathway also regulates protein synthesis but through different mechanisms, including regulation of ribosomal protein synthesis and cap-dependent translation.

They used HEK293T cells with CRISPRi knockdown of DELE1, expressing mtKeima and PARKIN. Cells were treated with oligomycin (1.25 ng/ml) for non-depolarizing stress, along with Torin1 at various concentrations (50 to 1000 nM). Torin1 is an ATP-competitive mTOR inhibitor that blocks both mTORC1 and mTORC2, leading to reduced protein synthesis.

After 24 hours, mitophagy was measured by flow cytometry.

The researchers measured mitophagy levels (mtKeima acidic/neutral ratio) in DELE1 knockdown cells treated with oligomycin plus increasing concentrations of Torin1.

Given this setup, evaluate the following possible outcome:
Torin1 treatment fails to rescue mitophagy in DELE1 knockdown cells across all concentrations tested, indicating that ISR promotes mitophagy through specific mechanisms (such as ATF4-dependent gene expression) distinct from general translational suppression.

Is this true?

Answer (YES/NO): NO